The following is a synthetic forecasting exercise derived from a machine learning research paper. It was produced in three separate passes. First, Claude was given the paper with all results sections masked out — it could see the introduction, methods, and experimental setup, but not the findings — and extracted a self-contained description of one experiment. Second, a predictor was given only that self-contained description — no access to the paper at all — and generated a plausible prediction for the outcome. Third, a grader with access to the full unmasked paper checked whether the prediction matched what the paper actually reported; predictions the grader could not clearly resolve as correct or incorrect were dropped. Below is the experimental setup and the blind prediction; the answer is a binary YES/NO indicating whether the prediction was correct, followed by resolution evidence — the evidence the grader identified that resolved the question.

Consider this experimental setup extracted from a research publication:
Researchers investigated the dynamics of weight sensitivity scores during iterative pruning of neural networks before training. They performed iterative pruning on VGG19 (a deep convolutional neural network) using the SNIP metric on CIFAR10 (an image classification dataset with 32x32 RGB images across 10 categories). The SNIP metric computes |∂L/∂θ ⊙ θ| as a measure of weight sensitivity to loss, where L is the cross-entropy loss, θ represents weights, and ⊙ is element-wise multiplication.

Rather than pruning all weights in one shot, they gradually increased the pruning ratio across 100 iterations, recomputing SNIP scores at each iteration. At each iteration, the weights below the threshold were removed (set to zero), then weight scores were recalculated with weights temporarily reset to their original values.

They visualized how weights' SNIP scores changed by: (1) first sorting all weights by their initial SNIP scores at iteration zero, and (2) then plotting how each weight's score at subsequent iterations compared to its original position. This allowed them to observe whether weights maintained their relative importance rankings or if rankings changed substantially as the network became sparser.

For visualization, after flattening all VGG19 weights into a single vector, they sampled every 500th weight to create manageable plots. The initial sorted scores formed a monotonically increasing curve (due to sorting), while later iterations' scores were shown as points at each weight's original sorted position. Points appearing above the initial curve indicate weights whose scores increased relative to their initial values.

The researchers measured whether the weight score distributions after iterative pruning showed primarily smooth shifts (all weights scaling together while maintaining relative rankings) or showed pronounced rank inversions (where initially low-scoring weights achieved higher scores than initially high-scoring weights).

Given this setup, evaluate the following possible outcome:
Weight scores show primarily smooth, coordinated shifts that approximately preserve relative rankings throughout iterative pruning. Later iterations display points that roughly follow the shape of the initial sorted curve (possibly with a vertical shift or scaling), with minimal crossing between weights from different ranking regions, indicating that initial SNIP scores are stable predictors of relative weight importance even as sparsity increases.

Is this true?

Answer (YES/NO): NO